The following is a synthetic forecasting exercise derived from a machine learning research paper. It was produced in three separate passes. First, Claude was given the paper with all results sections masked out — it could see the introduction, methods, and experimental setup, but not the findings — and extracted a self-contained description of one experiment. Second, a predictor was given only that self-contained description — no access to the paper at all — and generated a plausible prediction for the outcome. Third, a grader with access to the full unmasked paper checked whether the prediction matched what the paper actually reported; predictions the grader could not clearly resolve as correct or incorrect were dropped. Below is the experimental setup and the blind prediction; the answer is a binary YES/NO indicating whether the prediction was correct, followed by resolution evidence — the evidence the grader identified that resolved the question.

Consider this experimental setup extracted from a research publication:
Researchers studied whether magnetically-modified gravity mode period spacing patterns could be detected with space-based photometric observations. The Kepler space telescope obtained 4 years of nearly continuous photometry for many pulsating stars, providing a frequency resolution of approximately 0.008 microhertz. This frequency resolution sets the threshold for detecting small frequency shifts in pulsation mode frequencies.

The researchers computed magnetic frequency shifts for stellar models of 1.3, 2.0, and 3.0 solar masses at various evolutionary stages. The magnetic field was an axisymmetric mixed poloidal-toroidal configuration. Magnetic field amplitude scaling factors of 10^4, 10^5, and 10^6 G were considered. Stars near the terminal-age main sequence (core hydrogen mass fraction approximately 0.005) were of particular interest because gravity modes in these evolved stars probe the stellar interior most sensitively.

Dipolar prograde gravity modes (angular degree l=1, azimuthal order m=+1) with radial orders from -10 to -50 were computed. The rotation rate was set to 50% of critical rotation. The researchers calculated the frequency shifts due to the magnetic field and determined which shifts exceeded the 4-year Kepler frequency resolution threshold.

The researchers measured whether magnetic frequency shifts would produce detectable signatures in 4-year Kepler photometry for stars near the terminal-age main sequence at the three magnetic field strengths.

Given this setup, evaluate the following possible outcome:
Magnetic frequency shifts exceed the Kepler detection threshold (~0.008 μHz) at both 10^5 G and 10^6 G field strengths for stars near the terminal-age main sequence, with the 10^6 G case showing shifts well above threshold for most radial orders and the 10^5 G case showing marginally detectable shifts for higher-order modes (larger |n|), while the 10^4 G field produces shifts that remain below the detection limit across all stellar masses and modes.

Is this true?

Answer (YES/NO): NO